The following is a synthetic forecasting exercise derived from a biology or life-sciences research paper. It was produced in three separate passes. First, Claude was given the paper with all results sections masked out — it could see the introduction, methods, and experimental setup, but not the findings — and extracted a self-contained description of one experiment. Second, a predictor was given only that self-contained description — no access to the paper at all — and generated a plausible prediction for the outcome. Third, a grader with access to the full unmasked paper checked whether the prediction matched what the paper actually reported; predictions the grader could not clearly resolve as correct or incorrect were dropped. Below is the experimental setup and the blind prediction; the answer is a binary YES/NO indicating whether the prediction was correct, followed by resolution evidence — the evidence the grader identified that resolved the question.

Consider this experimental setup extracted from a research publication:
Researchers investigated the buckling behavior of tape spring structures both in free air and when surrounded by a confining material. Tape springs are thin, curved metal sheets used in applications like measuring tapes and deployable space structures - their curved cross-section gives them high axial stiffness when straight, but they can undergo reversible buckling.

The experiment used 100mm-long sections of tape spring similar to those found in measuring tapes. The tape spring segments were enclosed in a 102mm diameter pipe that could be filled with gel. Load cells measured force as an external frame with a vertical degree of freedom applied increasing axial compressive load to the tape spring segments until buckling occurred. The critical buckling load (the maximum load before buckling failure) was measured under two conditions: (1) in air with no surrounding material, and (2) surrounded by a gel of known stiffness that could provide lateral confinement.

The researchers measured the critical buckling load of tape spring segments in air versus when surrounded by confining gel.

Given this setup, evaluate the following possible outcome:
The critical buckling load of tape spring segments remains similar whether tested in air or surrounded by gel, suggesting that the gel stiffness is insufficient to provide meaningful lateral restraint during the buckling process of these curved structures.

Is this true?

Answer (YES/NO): NO